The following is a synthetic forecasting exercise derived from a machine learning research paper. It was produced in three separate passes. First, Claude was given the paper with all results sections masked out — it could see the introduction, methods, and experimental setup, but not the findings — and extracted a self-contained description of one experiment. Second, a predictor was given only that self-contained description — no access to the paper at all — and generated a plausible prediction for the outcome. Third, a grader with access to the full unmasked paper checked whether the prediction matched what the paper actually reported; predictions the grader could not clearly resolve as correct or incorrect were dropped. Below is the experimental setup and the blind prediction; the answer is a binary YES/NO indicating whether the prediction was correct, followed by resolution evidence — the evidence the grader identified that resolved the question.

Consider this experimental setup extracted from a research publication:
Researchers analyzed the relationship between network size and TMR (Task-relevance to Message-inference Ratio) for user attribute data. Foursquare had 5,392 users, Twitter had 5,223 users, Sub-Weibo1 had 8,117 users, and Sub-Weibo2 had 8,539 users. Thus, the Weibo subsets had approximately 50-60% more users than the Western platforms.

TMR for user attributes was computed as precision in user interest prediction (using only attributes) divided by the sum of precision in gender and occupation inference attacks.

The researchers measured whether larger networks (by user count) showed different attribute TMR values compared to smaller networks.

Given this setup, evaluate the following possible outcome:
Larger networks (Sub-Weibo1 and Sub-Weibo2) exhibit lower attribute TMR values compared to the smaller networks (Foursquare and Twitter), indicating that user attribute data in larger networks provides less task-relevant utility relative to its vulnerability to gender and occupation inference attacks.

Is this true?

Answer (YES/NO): YES